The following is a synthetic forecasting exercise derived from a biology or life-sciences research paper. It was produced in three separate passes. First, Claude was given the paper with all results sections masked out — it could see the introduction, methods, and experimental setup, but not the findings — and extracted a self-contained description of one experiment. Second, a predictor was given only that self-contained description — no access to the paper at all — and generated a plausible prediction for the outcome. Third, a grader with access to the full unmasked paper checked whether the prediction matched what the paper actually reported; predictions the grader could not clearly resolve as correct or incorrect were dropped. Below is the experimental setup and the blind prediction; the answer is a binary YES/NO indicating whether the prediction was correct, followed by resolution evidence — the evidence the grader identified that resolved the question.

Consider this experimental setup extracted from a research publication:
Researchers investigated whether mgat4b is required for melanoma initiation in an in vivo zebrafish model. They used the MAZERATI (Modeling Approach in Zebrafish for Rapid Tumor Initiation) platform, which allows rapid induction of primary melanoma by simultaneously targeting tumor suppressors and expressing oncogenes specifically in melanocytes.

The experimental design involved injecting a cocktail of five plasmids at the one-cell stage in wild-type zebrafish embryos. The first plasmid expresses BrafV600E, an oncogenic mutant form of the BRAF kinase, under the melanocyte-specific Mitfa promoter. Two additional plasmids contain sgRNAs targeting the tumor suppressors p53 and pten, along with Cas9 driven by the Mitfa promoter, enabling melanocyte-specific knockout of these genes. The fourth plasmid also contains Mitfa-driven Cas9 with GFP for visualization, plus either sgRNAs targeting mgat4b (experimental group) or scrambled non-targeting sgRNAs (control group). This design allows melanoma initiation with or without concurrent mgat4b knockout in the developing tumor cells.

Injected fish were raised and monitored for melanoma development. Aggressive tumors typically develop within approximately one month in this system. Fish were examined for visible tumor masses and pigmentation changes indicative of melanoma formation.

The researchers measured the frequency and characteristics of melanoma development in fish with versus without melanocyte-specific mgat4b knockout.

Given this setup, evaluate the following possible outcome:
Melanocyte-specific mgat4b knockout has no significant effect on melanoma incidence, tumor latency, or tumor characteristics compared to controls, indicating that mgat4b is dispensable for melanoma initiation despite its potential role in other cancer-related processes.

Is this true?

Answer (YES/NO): NO